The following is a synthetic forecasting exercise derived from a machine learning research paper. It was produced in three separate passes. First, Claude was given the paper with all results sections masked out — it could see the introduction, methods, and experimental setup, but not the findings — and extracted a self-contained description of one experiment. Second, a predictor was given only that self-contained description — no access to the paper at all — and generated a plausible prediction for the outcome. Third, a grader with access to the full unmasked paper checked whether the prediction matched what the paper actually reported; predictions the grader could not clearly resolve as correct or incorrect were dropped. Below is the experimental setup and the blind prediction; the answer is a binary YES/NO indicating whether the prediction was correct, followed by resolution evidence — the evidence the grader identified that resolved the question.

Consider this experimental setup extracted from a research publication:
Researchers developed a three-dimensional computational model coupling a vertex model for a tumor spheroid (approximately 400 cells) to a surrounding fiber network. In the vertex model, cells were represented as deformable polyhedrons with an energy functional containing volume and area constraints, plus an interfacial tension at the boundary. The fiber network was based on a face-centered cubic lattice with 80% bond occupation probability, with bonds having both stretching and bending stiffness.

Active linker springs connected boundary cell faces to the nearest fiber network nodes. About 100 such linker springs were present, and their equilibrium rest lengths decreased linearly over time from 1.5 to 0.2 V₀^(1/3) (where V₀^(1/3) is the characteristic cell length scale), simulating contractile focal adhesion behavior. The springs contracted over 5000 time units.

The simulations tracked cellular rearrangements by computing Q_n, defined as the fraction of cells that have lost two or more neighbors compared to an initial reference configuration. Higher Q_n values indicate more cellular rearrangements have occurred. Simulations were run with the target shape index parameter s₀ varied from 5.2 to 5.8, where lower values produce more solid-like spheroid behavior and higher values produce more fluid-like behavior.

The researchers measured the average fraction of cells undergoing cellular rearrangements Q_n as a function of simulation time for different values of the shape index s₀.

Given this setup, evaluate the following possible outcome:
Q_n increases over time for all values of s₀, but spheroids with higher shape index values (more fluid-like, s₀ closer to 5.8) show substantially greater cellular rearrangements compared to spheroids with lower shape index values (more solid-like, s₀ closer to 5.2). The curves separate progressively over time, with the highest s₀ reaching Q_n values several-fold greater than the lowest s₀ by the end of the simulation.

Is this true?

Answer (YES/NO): NO